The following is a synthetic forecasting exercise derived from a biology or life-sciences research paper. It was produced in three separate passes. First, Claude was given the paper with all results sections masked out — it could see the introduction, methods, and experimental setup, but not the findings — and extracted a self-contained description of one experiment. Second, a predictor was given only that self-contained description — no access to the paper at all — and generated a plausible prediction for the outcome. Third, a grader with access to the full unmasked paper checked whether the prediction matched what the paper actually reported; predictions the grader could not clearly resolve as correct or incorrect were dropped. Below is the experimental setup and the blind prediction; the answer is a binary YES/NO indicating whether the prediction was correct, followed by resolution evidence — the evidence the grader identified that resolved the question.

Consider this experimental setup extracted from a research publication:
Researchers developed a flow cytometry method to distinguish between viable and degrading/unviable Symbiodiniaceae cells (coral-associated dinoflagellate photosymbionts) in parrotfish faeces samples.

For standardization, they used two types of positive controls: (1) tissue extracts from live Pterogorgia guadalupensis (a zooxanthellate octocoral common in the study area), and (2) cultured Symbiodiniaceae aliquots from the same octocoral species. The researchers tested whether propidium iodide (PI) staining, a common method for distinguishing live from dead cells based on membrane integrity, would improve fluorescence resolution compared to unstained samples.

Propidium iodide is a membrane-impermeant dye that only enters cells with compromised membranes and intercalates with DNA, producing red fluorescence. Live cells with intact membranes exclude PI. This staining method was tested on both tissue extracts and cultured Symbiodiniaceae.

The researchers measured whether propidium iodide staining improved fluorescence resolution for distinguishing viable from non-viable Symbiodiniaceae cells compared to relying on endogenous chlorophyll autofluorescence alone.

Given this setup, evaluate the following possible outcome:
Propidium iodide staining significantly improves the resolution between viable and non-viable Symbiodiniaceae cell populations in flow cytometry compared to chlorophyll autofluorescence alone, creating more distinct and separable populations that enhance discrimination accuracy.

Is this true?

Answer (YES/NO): NO